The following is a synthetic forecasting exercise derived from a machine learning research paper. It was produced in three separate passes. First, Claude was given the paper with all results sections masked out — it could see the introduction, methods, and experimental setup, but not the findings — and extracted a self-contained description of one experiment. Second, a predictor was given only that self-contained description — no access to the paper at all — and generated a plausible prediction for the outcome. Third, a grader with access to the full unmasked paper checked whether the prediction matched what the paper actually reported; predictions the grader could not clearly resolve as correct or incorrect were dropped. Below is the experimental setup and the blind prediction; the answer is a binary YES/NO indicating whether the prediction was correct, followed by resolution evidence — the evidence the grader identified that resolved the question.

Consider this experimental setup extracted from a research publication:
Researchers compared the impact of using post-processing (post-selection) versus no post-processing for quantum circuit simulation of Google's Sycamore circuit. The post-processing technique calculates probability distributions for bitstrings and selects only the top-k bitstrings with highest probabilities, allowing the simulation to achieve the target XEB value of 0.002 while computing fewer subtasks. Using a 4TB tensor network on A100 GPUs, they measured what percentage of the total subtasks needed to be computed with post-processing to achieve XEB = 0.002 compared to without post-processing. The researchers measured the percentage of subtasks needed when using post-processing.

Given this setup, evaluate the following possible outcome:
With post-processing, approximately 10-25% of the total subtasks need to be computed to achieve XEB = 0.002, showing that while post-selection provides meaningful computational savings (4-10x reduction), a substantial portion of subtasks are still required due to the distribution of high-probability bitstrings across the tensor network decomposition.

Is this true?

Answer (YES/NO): YES